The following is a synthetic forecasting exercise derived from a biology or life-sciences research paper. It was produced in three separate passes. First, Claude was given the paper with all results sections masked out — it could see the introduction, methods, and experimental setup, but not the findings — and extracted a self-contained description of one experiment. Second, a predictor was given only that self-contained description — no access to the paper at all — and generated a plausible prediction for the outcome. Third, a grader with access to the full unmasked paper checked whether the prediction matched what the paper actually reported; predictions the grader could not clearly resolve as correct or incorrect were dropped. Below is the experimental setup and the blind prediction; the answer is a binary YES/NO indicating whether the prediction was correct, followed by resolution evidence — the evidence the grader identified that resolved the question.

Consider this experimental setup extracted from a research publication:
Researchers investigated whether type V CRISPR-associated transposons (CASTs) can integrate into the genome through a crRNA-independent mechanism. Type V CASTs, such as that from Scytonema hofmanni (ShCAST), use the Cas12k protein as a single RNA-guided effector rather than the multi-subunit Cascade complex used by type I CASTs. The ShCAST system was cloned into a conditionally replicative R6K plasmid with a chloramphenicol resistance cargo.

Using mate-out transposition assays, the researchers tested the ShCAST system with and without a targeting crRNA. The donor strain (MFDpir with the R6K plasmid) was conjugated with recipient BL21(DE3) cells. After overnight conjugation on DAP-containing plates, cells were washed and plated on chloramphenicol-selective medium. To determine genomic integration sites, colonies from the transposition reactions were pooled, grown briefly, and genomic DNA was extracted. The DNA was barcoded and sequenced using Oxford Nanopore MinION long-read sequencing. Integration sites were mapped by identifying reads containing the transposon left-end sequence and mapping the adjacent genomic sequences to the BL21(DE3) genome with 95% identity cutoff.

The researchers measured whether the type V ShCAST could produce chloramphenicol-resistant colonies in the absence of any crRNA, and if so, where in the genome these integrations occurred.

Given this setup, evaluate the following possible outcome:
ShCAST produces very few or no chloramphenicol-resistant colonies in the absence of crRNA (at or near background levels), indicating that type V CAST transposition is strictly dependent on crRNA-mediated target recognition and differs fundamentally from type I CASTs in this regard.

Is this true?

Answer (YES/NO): NO